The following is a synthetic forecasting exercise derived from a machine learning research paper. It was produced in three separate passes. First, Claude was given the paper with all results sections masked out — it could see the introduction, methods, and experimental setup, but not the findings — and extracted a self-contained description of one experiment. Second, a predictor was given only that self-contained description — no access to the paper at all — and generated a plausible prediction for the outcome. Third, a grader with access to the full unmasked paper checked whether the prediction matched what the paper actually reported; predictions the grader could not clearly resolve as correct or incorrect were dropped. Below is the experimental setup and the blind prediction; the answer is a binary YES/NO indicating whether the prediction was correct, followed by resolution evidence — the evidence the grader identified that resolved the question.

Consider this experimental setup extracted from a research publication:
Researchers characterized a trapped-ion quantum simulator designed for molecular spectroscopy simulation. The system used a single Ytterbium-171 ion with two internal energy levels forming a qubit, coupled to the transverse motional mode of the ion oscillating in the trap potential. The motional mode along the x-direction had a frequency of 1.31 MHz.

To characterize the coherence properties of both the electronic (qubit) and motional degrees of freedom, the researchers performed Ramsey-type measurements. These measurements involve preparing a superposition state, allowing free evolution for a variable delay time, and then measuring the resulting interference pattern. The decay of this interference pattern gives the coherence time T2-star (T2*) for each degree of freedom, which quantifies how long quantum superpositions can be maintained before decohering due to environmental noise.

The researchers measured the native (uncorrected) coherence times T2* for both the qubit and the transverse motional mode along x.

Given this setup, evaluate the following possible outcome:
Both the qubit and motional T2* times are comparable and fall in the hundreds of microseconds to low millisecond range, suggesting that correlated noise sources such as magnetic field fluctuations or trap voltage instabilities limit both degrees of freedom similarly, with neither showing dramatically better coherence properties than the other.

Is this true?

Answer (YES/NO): NO